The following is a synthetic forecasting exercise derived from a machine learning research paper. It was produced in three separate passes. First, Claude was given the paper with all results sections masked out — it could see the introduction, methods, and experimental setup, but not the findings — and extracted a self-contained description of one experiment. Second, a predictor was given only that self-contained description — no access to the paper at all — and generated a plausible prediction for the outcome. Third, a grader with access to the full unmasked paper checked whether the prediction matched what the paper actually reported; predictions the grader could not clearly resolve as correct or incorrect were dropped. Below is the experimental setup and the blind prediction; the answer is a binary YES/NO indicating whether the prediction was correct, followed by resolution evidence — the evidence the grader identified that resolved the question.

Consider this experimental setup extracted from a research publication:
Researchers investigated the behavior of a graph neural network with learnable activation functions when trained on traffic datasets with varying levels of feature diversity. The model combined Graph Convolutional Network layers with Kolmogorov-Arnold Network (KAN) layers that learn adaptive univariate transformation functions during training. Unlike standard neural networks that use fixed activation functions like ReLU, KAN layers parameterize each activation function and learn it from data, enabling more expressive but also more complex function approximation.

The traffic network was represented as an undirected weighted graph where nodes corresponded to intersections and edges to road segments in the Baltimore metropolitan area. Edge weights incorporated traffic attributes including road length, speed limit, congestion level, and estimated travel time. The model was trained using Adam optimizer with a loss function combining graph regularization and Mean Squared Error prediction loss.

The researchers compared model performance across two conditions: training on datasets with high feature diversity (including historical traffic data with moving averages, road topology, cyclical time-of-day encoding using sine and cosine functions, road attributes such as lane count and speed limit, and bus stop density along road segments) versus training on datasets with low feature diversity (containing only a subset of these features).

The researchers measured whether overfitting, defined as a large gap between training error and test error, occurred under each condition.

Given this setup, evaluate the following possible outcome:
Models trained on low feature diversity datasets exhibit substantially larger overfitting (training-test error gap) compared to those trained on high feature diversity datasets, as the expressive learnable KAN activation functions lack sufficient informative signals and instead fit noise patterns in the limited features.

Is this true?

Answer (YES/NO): YES